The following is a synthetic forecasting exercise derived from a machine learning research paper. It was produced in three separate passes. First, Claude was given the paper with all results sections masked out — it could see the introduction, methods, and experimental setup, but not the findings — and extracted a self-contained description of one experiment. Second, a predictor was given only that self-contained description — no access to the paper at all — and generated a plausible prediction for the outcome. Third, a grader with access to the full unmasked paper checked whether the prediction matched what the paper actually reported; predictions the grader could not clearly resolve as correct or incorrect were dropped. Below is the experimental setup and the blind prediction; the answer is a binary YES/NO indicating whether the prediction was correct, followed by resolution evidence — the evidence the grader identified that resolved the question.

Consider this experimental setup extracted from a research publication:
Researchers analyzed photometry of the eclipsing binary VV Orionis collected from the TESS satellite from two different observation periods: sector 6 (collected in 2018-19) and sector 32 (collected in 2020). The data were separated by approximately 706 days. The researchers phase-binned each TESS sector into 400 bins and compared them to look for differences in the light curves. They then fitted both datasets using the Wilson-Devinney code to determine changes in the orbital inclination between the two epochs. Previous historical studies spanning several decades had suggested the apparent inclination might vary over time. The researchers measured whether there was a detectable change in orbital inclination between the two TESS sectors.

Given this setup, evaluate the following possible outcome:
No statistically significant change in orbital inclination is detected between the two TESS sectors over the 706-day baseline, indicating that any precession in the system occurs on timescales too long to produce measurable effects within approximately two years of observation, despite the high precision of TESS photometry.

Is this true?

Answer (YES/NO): NO